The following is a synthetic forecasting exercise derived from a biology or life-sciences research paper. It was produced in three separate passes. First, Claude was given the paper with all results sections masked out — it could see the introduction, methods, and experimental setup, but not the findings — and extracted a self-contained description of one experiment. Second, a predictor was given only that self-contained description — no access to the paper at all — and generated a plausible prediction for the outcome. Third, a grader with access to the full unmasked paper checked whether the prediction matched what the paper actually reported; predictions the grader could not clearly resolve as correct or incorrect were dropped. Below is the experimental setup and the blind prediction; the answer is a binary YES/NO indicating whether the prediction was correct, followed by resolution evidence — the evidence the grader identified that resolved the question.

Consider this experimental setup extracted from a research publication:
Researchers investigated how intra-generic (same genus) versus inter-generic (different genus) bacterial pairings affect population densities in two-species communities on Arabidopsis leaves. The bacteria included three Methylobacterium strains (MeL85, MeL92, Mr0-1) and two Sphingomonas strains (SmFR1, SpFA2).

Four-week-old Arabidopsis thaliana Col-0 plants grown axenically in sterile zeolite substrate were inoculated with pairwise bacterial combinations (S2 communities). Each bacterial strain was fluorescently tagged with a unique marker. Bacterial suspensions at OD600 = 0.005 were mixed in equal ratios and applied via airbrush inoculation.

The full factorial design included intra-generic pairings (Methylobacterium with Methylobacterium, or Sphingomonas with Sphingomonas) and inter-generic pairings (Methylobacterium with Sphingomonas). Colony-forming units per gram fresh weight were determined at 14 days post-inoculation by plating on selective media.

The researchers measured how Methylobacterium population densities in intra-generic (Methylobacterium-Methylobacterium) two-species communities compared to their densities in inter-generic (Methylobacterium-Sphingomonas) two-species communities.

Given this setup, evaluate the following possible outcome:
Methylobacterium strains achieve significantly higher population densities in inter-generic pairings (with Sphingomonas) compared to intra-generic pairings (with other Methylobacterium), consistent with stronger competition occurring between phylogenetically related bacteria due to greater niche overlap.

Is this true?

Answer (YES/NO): NO